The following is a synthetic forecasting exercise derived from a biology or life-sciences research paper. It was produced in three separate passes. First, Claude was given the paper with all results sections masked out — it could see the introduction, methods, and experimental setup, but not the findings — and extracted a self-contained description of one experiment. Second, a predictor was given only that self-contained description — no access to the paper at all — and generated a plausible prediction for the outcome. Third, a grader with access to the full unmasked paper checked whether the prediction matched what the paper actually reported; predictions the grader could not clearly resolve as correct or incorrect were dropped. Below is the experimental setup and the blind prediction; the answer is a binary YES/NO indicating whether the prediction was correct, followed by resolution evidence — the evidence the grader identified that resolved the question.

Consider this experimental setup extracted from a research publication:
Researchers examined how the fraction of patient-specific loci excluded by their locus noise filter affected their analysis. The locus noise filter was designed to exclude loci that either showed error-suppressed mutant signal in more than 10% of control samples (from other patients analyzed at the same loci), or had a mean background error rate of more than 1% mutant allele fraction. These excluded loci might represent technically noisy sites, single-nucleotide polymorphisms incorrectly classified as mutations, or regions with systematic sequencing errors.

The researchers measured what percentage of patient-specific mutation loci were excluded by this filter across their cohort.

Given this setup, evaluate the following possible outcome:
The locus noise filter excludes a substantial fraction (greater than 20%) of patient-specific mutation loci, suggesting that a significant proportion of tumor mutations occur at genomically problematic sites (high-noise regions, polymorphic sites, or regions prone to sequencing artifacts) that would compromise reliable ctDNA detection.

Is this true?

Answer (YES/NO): NO